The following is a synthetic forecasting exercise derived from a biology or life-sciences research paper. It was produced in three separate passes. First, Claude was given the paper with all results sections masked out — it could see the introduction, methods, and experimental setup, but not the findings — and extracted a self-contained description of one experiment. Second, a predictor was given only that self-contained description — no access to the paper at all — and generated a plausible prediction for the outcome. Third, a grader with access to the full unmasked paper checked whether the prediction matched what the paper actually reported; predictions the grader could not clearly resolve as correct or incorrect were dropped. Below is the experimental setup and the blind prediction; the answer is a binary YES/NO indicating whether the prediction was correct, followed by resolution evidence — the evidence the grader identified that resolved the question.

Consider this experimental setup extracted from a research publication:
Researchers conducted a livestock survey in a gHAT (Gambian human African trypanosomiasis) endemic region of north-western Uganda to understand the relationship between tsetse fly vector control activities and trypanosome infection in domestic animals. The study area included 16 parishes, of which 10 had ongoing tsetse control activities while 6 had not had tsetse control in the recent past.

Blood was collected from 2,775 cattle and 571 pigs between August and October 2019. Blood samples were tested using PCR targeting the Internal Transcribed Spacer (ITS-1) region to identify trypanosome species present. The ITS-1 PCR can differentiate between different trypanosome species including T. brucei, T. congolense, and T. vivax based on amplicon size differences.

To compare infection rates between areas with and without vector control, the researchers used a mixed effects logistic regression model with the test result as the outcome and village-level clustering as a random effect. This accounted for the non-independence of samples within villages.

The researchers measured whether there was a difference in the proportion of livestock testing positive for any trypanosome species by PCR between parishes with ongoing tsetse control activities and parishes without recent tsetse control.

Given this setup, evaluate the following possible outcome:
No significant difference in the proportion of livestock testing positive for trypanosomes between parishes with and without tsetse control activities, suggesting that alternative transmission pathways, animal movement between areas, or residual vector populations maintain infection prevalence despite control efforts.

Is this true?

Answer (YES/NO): YES